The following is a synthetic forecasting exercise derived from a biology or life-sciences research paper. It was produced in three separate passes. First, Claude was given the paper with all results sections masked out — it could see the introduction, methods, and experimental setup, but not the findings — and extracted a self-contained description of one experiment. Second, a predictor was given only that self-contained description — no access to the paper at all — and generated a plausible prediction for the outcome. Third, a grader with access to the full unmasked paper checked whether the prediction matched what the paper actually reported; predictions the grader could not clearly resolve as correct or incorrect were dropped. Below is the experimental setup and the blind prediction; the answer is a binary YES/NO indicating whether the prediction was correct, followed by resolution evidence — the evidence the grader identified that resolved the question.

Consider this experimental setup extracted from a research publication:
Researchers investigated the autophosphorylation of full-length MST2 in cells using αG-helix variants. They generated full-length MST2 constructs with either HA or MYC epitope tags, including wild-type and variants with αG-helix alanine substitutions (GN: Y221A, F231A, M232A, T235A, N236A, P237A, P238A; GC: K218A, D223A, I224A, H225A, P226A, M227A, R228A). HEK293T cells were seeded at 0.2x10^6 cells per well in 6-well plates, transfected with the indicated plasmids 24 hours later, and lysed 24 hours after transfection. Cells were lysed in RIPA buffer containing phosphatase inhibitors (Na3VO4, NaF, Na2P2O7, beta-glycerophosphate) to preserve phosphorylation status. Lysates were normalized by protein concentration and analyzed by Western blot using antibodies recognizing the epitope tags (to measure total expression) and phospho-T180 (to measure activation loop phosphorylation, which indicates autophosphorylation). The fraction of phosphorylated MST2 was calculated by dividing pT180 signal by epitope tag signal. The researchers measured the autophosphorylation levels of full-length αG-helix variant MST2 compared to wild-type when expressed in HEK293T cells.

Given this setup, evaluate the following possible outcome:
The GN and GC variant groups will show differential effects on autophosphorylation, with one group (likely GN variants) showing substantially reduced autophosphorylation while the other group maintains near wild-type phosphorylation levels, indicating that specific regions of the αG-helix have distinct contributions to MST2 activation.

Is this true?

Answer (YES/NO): NO